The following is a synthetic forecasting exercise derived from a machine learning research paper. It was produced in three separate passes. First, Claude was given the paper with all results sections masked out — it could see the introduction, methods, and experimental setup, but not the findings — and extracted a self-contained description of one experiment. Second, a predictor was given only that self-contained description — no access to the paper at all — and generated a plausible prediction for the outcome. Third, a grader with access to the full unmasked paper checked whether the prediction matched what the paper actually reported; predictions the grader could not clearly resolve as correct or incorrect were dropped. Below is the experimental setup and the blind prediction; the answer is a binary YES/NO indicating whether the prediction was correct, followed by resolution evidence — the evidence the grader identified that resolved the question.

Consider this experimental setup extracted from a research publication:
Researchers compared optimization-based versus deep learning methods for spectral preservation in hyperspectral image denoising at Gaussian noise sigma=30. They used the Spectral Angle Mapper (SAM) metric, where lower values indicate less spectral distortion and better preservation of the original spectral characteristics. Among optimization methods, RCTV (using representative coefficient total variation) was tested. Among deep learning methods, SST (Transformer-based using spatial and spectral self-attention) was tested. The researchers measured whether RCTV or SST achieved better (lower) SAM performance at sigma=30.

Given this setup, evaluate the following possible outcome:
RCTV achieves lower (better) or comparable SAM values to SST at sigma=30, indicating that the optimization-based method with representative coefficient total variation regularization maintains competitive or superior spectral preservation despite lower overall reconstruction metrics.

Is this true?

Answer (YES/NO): YES